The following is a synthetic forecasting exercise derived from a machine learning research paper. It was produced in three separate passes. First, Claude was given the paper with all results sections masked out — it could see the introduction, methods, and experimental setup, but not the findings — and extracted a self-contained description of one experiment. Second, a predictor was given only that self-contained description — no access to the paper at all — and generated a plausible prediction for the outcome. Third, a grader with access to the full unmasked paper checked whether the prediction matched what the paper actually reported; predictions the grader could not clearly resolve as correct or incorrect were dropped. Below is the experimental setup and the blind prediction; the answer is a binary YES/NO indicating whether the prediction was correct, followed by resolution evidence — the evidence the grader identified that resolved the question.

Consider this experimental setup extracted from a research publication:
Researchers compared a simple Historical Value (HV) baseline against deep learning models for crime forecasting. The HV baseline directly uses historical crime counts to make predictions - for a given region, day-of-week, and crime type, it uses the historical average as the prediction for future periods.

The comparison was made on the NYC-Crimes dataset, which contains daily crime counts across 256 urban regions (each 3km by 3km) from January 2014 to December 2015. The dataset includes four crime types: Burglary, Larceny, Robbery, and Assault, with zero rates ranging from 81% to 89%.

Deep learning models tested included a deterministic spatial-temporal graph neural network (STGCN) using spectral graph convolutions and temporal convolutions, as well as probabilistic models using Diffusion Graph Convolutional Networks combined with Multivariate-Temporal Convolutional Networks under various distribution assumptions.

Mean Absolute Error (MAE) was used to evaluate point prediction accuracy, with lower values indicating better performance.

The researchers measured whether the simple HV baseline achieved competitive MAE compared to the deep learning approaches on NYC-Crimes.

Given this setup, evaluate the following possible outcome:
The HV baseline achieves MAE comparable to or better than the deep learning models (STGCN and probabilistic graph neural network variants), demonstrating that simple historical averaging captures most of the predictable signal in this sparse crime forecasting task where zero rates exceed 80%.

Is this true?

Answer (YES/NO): NO